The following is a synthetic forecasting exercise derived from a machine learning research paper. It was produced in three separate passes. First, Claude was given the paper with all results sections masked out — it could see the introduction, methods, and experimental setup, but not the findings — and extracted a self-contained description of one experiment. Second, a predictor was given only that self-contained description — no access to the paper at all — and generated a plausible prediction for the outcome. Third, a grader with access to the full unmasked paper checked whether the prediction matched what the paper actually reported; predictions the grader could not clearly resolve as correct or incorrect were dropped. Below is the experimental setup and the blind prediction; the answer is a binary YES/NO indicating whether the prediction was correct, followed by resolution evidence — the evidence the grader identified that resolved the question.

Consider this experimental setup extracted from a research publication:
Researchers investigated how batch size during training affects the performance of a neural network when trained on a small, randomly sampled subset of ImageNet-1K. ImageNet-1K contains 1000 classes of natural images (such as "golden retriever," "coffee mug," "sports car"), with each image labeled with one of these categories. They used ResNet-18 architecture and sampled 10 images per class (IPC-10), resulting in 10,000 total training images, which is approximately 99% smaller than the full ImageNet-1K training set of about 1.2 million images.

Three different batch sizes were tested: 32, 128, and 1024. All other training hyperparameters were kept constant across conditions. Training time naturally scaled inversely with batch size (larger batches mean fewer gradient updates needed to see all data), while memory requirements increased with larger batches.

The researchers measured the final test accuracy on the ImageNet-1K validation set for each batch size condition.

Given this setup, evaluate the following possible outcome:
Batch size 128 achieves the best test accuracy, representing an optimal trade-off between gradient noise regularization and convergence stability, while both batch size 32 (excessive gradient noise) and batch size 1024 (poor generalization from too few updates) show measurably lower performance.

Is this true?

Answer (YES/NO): NO